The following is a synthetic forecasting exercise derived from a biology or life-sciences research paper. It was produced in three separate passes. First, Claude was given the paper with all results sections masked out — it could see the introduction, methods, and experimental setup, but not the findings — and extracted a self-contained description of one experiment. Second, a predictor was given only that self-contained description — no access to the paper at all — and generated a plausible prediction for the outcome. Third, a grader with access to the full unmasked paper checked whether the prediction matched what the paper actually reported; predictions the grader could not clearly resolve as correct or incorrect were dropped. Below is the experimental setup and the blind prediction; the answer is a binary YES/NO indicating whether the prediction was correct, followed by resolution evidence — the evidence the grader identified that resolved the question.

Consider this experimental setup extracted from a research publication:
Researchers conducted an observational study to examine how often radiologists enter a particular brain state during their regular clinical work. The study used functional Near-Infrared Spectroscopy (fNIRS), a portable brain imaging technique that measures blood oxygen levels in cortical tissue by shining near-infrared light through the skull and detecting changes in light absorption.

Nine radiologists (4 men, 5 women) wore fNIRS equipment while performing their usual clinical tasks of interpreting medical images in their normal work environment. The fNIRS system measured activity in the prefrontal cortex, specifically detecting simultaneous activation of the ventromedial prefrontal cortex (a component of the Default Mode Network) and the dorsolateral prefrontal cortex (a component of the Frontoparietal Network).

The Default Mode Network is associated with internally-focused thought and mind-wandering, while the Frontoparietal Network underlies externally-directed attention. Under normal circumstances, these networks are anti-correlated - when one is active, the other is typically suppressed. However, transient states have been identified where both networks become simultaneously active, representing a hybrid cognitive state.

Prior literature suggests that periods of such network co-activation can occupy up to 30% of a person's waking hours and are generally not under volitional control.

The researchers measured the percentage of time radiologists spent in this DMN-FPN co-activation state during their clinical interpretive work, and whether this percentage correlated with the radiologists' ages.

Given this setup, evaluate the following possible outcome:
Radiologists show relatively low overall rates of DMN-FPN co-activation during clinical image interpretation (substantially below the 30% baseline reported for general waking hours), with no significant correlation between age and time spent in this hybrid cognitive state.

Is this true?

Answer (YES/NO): NO